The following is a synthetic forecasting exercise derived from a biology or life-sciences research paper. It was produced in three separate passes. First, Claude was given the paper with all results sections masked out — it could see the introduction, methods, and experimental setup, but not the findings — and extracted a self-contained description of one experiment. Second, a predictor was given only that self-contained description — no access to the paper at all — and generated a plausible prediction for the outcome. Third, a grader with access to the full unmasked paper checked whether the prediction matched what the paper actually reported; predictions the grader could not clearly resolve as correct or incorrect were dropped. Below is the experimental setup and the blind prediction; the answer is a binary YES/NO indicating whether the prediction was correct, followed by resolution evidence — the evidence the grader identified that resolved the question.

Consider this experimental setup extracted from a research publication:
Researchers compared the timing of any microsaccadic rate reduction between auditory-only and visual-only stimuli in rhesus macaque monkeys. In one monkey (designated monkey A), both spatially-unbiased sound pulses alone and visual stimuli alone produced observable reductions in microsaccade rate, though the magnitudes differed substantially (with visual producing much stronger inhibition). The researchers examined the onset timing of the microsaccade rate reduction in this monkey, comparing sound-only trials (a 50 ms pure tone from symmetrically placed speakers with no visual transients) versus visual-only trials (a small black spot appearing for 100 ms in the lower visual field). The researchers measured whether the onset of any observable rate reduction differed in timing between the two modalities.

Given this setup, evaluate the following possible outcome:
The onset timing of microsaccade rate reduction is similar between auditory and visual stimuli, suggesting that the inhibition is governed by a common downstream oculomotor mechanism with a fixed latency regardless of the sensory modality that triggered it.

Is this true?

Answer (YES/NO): NO